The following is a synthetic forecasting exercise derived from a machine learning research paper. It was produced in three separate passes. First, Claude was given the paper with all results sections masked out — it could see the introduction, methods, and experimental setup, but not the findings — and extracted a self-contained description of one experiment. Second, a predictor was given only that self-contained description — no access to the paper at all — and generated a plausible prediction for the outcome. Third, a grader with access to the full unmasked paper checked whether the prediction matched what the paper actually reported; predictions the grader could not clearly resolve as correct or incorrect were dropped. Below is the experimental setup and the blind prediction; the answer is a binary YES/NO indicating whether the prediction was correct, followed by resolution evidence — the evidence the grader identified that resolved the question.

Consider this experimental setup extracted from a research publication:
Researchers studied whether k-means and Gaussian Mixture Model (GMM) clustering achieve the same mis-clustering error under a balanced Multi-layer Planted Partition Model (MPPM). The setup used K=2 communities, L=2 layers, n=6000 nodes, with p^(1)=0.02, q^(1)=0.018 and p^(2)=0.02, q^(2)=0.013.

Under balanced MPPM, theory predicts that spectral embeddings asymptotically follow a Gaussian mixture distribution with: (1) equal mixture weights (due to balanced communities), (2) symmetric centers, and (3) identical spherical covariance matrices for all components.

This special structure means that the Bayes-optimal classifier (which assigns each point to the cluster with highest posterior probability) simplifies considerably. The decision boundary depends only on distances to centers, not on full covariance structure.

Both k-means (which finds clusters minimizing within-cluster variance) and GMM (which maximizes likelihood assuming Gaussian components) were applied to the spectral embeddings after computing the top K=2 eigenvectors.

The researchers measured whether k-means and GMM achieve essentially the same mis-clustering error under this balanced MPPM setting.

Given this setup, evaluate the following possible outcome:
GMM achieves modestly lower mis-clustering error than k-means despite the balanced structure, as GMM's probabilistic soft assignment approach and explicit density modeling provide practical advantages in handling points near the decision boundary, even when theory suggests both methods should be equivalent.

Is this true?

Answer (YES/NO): NO